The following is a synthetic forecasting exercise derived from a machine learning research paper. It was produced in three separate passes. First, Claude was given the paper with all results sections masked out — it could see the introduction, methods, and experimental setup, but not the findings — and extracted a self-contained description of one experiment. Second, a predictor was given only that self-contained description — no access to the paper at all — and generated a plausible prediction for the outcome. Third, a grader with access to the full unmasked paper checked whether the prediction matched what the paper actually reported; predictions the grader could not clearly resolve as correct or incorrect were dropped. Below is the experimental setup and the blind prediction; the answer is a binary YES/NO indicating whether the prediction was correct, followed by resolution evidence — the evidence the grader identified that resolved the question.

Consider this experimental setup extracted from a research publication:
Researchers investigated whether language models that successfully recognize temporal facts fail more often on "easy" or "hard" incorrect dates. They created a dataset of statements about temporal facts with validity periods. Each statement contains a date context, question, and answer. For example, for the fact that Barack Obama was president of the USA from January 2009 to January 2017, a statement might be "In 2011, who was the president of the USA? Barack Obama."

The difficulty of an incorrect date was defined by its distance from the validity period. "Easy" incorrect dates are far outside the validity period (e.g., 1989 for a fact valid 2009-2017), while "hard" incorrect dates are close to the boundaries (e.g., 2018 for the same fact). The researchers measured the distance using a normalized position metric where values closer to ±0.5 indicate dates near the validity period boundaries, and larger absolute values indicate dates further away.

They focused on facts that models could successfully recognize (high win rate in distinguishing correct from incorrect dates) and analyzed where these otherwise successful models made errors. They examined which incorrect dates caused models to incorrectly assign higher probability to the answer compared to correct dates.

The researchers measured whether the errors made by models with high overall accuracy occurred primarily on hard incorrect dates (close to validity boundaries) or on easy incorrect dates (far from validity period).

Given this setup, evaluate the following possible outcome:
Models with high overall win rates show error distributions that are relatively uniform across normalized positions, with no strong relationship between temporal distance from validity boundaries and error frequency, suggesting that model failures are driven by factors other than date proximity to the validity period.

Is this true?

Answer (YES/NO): NO